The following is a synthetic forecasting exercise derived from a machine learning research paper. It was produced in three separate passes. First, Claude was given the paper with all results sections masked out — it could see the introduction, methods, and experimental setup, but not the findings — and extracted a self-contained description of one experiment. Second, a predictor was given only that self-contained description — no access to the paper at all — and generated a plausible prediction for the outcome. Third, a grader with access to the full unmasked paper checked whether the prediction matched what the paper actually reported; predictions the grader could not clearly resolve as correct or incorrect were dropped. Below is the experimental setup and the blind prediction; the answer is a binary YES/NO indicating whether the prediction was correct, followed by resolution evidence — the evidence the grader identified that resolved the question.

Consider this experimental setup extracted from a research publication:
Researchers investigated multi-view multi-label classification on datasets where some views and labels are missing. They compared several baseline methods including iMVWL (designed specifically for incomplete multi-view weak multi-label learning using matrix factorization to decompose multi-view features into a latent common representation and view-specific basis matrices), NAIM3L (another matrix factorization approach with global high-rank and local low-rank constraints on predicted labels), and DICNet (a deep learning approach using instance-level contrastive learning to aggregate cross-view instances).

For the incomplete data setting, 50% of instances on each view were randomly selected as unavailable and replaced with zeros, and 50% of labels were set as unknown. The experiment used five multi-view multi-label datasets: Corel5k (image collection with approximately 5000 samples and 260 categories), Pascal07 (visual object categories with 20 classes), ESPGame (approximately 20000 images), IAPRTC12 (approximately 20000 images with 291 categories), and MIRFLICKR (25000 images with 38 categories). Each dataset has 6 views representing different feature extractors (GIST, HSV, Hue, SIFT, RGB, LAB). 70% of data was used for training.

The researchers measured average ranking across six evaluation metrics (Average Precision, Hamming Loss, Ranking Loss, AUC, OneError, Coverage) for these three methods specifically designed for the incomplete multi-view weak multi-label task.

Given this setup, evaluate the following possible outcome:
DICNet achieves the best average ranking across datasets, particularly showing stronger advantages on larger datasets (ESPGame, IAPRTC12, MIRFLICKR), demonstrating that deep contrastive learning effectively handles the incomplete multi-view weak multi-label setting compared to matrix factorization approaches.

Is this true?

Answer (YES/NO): YES